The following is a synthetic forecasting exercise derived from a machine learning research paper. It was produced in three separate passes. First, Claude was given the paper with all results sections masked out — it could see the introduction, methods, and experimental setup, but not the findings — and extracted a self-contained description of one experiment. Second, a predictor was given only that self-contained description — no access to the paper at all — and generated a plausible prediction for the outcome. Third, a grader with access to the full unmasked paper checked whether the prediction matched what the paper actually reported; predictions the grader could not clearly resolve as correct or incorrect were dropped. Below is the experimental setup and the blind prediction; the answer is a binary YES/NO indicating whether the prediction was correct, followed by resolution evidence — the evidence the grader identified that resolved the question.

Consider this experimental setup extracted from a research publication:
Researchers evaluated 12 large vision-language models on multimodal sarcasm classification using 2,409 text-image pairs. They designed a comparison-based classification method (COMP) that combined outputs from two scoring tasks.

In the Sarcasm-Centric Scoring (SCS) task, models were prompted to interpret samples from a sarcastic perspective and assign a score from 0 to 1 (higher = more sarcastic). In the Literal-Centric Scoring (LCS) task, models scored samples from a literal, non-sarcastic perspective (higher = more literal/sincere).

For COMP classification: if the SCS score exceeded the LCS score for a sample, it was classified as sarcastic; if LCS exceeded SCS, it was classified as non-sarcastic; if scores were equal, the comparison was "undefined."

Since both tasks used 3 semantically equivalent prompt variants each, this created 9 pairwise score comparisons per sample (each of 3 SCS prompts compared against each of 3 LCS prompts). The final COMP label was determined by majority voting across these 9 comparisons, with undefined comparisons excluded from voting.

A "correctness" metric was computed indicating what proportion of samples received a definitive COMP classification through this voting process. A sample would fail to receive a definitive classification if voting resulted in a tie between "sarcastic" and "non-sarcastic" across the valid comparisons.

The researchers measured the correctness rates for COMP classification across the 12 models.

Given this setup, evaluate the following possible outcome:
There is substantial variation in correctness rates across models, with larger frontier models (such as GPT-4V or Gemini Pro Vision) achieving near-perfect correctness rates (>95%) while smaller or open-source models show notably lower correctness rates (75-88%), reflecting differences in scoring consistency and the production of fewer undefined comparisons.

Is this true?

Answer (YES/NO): NO